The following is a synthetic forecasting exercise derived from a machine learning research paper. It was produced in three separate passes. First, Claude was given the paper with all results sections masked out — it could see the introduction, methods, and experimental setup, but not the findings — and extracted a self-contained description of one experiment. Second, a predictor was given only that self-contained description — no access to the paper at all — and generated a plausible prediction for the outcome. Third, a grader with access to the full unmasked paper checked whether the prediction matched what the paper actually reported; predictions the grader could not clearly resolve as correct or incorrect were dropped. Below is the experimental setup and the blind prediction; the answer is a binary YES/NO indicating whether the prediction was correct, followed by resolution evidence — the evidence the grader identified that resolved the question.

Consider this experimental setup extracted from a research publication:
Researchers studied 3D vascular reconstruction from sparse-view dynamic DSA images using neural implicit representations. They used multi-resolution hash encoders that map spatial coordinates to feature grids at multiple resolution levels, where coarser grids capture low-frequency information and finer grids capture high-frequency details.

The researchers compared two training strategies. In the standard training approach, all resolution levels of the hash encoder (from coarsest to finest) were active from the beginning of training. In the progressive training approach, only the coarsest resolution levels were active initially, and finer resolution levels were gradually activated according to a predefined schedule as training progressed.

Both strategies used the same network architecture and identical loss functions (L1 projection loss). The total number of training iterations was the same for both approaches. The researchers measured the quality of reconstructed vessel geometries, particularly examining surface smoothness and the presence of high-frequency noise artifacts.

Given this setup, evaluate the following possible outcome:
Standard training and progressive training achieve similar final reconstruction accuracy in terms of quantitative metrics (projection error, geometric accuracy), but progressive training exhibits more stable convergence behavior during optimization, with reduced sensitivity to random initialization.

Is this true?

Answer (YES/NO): NO